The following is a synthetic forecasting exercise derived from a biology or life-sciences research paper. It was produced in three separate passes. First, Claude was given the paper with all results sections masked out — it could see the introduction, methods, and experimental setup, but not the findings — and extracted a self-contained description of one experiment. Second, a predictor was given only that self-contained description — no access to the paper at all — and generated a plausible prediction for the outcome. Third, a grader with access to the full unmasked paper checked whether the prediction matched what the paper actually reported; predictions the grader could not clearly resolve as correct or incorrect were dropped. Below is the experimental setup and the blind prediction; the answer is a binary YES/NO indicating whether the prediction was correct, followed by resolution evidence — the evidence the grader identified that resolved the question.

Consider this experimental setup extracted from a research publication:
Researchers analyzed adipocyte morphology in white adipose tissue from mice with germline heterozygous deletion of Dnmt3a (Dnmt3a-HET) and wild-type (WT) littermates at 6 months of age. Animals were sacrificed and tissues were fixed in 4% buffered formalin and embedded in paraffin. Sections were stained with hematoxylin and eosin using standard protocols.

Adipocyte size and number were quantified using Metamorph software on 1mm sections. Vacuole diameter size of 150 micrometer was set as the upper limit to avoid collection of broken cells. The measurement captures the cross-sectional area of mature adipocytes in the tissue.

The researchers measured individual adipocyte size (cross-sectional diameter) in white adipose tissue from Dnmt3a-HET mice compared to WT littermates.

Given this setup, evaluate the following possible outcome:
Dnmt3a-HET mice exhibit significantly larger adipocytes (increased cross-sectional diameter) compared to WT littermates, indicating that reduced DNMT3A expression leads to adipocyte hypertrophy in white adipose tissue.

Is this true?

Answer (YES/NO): YES